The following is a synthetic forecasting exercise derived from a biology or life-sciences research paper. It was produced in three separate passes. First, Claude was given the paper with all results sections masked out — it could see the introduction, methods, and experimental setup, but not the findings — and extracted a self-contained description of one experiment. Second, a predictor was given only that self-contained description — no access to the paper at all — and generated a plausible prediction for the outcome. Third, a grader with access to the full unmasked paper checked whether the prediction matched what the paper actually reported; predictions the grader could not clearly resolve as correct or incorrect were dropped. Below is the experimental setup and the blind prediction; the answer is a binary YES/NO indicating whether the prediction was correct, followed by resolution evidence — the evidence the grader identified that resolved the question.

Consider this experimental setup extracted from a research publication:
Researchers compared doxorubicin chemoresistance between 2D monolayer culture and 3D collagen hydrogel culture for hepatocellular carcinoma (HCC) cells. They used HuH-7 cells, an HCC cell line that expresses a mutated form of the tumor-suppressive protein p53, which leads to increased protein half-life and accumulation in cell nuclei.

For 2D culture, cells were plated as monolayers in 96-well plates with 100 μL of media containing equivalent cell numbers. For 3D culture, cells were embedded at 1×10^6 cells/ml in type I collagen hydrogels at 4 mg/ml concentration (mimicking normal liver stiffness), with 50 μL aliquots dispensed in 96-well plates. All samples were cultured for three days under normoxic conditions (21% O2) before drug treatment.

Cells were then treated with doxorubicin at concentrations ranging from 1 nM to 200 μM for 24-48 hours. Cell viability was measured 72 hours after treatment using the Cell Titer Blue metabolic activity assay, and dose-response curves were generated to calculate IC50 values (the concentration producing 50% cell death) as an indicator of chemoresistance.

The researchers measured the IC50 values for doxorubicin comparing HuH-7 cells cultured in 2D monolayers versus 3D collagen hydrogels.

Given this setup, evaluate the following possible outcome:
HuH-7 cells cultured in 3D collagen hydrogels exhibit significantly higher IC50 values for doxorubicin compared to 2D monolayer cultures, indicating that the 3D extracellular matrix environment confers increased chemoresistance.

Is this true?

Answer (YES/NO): NO